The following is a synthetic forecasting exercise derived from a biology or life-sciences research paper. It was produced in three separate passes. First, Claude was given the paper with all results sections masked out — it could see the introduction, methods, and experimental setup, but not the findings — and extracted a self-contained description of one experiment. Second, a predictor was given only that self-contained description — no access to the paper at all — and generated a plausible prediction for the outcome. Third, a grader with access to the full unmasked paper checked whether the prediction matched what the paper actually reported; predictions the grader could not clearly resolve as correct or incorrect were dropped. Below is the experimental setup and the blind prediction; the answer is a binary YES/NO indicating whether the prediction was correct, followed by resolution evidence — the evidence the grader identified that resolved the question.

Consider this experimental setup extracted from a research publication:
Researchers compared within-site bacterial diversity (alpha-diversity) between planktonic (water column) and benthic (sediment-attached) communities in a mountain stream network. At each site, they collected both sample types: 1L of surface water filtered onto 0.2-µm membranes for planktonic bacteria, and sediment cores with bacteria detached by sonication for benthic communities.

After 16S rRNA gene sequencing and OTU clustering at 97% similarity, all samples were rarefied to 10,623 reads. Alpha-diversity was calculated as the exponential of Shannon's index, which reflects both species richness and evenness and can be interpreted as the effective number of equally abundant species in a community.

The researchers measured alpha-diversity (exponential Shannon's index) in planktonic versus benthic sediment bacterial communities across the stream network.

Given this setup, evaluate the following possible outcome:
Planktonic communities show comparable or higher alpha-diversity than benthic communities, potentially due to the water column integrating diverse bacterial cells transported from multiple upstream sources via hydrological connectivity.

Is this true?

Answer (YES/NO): YES